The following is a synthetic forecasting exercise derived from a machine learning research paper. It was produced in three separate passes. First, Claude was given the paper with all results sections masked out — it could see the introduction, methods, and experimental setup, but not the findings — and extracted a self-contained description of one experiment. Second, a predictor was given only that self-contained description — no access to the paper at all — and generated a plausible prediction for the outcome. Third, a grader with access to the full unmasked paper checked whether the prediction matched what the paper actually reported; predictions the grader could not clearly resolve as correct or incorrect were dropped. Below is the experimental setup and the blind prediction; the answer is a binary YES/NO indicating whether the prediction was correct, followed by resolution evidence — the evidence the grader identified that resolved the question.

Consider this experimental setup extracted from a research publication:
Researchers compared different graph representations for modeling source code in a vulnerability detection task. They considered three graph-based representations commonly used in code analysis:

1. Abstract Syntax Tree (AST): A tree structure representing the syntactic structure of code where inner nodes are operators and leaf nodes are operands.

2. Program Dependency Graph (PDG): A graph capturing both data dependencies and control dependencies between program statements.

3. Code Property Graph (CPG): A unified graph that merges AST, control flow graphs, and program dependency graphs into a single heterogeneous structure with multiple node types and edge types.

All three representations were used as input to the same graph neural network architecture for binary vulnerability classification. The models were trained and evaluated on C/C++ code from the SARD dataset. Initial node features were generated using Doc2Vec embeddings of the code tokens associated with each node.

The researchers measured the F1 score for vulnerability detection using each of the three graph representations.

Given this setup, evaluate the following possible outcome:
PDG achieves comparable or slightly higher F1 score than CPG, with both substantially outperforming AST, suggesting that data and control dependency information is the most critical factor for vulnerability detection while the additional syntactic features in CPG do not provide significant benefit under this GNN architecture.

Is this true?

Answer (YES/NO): NO